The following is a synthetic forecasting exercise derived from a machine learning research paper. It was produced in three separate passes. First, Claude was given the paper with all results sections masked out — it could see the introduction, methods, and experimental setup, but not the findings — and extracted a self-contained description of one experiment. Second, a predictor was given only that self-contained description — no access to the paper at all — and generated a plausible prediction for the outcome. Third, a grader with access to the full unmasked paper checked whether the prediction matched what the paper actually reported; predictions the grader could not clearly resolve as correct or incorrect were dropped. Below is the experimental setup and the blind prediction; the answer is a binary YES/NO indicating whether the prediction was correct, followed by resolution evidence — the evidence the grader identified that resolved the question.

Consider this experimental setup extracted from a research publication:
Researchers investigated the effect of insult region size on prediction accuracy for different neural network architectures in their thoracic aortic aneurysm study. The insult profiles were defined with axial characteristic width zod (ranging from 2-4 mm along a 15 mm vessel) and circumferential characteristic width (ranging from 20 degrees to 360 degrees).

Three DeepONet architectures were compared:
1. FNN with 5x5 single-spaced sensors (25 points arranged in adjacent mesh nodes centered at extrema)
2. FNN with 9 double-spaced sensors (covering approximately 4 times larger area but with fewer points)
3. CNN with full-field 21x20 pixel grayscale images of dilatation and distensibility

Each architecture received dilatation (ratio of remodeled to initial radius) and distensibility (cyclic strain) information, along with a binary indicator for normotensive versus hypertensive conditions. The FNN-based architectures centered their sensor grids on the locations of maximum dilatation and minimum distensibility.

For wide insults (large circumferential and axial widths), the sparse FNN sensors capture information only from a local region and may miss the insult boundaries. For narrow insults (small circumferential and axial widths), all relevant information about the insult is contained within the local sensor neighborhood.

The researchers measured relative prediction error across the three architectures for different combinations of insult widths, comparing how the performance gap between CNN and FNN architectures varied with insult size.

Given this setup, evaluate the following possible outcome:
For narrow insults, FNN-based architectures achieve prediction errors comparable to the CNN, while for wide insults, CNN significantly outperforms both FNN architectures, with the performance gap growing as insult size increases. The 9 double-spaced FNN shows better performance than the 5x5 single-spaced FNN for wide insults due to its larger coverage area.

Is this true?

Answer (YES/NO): NO